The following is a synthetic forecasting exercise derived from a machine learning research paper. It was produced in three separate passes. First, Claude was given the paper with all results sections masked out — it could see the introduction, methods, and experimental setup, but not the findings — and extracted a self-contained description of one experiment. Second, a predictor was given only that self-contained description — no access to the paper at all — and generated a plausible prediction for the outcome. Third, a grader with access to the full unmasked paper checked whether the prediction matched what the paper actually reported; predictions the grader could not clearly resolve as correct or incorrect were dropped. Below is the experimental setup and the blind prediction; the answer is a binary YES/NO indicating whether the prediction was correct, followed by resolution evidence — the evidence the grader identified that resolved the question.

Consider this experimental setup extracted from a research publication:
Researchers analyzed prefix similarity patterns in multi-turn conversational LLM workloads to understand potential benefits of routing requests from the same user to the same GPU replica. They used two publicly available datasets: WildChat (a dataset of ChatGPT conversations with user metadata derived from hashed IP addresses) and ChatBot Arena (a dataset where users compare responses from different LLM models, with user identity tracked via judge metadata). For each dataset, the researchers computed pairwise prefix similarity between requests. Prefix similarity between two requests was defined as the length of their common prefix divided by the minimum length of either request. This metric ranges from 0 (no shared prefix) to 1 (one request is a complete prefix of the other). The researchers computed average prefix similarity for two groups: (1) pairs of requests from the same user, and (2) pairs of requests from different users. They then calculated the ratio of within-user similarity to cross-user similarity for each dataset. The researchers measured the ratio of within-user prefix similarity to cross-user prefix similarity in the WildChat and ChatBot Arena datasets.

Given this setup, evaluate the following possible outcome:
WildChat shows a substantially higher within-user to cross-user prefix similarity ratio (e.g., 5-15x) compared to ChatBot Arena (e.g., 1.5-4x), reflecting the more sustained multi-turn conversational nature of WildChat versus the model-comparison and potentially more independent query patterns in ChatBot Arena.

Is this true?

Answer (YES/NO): YES